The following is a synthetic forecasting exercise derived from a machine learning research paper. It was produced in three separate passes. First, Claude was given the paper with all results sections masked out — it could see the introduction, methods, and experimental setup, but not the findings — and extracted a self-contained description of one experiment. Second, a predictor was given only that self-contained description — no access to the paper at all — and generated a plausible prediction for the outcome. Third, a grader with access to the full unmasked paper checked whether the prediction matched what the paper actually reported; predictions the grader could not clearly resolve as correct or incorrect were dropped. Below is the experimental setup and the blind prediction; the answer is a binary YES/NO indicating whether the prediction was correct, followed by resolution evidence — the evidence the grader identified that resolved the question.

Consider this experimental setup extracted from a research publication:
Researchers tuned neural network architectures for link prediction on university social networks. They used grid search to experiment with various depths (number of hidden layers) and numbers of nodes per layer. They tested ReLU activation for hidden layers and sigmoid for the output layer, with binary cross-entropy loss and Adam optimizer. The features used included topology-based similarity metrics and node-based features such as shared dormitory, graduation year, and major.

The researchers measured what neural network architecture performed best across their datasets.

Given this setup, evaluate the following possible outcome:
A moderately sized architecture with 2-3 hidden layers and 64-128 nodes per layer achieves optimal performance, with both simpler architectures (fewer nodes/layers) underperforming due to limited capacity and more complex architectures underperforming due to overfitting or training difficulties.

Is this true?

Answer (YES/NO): NO